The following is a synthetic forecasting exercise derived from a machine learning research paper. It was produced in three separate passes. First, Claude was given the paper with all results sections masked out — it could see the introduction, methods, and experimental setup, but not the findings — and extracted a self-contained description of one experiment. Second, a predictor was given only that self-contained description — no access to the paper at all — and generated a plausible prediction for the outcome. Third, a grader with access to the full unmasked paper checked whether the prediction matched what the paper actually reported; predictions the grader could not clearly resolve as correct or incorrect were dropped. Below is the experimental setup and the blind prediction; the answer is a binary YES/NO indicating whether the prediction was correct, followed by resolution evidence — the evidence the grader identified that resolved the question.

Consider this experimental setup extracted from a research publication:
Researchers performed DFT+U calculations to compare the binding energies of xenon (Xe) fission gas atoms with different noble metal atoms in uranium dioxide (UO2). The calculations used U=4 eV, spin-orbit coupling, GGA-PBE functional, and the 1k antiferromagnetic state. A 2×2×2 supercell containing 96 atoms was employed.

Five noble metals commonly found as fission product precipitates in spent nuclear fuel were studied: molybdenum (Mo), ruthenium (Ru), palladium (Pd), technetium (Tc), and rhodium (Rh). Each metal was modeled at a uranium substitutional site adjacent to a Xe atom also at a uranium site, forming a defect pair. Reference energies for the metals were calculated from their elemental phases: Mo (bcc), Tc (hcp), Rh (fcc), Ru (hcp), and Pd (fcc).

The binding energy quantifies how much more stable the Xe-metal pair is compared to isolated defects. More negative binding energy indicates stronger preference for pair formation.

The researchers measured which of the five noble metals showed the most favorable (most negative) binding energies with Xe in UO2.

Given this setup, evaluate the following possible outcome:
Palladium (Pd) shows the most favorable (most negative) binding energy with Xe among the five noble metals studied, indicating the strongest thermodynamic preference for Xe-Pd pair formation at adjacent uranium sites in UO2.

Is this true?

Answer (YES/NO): YES